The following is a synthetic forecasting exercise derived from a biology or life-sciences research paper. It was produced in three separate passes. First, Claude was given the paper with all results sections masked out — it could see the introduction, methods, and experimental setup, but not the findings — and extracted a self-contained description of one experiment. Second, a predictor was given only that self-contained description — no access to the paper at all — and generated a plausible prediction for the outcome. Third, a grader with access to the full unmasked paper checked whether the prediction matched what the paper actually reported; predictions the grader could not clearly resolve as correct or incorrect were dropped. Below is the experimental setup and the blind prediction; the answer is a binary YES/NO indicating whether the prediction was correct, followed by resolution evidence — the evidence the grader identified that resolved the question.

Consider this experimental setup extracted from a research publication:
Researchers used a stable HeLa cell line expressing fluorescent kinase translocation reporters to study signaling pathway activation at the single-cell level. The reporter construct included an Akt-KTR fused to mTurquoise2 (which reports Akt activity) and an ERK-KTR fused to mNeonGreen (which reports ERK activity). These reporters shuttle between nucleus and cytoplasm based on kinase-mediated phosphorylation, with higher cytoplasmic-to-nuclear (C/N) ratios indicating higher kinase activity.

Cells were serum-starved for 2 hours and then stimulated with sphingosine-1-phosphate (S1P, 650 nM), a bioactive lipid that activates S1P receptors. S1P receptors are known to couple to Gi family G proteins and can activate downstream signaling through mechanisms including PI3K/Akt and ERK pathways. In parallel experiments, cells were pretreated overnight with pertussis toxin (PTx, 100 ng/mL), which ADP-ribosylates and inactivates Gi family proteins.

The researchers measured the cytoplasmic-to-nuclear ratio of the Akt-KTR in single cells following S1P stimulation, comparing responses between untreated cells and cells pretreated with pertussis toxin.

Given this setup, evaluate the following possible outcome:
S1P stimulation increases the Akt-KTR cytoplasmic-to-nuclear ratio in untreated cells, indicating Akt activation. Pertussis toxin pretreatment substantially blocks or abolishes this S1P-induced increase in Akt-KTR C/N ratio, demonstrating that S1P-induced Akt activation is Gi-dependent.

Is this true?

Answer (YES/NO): NO